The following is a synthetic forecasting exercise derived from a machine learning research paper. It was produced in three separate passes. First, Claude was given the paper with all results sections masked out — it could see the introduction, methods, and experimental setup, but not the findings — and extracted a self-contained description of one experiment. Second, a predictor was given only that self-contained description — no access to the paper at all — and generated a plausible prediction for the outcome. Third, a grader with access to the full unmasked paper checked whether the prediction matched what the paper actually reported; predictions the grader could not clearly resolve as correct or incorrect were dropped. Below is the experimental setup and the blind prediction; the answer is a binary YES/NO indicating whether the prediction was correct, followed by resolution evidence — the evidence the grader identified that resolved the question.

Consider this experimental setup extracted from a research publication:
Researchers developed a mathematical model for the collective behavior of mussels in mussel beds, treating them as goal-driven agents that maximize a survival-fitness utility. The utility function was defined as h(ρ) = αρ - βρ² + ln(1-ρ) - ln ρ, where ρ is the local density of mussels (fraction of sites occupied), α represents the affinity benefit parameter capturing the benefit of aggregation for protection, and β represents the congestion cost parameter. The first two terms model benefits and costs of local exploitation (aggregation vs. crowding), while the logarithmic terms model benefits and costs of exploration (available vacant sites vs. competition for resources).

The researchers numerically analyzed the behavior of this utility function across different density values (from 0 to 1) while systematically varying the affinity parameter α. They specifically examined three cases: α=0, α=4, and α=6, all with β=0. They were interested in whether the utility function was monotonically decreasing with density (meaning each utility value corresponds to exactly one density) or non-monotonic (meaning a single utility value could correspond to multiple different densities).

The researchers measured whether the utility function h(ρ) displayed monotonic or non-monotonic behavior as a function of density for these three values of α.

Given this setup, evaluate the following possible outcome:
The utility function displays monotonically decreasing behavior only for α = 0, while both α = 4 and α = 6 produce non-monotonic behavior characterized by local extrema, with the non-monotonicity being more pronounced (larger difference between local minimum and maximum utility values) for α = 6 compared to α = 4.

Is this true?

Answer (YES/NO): NO